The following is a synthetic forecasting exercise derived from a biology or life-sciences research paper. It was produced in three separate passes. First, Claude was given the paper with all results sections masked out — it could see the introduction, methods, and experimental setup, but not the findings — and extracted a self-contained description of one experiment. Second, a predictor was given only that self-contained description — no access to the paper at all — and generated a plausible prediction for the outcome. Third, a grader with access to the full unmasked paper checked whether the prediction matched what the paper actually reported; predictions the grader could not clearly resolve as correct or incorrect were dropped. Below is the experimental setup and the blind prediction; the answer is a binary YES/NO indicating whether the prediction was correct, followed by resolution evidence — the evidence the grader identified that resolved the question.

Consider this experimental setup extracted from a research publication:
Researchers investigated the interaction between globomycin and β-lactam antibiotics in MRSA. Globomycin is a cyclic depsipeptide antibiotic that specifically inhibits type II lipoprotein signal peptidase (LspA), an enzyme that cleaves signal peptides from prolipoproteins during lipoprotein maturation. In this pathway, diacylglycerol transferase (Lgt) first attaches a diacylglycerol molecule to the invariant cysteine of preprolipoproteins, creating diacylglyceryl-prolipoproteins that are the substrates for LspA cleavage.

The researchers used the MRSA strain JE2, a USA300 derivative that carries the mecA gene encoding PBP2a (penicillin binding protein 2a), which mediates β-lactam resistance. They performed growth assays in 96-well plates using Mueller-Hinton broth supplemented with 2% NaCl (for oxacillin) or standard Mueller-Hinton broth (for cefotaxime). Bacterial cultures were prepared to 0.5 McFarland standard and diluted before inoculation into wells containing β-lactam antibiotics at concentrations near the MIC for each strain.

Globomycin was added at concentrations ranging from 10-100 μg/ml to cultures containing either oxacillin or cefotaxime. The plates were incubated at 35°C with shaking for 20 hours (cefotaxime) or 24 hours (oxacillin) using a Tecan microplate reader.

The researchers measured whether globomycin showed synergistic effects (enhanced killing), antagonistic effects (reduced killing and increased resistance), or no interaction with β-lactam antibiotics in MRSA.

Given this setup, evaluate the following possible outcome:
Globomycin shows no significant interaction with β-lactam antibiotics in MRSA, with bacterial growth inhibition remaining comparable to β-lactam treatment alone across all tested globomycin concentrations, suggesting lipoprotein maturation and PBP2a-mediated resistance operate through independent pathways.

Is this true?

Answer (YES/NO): NO